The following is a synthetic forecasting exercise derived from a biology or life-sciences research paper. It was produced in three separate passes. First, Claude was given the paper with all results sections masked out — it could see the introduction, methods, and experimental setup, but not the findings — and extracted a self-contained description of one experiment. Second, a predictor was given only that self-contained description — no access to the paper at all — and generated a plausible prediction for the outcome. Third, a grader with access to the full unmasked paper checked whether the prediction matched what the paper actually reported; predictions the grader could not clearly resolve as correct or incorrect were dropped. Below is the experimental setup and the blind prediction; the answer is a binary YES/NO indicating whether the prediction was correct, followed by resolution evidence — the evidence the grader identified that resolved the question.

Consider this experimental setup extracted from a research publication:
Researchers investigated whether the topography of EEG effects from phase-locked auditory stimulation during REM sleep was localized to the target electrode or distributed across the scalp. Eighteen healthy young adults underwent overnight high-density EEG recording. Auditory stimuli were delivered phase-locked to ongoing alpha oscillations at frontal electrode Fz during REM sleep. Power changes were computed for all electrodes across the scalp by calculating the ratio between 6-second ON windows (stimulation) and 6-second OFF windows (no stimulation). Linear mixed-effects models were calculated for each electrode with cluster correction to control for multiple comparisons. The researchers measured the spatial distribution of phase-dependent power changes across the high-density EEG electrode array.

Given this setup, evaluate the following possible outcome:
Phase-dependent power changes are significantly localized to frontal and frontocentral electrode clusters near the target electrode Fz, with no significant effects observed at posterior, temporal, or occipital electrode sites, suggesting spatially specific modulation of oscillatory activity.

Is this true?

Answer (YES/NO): YES